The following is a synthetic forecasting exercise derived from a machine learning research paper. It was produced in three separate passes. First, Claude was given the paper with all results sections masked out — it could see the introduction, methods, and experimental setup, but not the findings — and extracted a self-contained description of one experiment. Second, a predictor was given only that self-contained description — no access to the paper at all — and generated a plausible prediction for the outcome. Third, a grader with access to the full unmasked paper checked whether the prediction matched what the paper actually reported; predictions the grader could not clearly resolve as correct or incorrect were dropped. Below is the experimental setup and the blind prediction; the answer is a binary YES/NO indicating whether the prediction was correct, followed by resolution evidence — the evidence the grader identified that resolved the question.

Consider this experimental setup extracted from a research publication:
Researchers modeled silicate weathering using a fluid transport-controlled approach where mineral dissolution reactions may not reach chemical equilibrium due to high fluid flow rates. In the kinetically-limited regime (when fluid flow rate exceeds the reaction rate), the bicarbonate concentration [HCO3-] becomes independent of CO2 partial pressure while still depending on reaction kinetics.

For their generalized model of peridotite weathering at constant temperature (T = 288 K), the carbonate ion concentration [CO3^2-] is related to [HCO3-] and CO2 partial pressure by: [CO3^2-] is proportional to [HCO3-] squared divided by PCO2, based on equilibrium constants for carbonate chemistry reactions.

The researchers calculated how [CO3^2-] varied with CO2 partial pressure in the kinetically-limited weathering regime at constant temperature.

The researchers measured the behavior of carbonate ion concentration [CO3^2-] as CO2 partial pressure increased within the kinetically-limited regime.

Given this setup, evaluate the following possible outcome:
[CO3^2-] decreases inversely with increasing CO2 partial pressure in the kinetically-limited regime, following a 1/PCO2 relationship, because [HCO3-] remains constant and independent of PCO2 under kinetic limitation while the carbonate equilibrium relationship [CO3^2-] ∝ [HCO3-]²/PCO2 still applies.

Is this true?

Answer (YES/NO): YES